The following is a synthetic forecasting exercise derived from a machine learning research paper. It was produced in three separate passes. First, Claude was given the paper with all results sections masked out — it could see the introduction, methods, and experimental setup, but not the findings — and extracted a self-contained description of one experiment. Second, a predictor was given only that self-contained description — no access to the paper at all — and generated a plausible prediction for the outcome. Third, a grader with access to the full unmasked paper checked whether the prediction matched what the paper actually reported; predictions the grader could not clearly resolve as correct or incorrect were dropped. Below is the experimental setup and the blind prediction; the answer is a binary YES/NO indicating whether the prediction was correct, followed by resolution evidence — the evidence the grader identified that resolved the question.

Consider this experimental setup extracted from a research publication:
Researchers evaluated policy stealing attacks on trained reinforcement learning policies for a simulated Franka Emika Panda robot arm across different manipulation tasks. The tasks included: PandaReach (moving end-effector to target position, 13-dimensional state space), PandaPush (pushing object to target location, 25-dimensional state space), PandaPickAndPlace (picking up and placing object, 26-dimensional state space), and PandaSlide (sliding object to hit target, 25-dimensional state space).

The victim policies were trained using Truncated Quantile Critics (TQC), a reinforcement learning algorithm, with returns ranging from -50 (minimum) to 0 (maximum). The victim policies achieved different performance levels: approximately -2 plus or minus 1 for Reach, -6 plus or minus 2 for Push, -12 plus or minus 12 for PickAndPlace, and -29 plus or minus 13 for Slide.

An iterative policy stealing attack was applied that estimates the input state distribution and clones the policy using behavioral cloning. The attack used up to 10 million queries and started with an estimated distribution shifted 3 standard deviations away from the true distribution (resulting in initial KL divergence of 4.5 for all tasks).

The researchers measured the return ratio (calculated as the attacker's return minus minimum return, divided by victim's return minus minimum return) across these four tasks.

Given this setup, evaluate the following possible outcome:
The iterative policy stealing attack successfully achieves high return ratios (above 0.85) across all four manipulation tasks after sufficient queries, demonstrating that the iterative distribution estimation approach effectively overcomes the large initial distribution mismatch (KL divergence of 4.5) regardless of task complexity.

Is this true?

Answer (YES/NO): NO